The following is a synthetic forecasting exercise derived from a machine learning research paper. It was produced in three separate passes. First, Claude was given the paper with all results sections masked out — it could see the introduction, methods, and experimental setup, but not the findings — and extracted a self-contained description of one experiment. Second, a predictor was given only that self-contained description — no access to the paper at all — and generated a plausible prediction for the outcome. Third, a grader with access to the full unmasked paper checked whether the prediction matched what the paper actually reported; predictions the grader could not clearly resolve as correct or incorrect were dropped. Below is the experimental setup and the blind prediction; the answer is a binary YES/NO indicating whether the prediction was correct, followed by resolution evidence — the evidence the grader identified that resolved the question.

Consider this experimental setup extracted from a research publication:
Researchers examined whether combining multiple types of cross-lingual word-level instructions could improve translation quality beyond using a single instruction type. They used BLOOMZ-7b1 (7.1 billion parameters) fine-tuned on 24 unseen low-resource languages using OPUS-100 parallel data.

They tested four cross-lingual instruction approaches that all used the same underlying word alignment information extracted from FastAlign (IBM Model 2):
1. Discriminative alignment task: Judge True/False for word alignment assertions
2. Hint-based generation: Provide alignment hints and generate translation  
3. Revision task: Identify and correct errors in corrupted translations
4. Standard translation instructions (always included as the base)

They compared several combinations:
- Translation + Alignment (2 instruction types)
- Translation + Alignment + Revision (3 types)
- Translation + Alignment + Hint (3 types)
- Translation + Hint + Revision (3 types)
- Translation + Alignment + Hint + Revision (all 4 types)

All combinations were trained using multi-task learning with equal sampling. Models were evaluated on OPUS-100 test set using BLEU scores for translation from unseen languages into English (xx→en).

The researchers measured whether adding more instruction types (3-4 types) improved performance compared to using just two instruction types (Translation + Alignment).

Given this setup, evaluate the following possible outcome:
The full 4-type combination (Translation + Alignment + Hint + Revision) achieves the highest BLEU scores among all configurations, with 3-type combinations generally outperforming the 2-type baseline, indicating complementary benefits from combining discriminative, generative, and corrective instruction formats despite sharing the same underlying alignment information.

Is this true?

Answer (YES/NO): NO